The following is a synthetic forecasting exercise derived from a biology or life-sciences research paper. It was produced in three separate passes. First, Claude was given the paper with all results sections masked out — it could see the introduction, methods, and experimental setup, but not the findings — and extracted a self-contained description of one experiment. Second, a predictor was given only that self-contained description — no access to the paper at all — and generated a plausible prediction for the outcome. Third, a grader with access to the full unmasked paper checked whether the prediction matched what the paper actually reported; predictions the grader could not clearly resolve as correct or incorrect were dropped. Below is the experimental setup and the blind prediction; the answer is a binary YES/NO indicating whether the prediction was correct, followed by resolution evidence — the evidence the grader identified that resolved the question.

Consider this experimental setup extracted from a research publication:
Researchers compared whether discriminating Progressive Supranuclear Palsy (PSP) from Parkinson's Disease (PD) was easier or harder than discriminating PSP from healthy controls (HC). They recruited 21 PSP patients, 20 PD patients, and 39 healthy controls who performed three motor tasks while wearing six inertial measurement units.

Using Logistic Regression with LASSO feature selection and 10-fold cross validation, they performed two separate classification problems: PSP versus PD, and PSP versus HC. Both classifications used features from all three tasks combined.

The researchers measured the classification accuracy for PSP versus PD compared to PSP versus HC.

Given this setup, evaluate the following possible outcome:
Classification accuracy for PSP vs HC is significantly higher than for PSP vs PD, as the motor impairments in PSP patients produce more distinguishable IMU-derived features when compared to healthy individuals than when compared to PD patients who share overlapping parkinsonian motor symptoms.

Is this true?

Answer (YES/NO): YES